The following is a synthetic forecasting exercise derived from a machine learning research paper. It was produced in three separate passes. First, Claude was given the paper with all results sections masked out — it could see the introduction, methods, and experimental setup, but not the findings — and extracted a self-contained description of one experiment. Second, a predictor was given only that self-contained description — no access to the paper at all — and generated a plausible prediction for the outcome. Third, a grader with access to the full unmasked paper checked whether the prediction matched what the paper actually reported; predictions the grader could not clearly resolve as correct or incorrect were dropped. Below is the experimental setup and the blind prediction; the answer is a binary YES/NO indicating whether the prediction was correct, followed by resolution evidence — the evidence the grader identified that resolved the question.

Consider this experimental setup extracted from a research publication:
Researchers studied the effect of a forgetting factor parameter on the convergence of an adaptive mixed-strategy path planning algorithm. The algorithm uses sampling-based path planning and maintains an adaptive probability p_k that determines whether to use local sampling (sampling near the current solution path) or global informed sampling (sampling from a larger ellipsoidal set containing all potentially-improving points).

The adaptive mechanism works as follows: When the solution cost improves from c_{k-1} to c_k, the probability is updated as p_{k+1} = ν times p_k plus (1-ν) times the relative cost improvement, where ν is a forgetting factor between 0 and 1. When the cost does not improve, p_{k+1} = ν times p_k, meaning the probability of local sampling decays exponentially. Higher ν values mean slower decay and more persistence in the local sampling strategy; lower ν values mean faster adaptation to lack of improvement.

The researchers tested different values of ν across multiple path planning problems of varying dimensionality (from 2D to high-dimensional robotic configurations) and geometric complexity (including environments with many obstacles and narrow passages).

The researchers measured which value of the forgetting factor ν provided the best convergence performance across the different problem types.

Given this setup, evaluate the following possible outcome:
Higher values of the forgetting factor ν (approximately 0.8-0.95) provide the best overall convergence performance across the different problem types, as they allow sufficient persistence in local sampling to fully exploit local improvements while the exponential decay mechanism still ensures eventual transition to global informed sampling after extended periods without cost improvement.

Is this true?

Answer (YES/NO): NO